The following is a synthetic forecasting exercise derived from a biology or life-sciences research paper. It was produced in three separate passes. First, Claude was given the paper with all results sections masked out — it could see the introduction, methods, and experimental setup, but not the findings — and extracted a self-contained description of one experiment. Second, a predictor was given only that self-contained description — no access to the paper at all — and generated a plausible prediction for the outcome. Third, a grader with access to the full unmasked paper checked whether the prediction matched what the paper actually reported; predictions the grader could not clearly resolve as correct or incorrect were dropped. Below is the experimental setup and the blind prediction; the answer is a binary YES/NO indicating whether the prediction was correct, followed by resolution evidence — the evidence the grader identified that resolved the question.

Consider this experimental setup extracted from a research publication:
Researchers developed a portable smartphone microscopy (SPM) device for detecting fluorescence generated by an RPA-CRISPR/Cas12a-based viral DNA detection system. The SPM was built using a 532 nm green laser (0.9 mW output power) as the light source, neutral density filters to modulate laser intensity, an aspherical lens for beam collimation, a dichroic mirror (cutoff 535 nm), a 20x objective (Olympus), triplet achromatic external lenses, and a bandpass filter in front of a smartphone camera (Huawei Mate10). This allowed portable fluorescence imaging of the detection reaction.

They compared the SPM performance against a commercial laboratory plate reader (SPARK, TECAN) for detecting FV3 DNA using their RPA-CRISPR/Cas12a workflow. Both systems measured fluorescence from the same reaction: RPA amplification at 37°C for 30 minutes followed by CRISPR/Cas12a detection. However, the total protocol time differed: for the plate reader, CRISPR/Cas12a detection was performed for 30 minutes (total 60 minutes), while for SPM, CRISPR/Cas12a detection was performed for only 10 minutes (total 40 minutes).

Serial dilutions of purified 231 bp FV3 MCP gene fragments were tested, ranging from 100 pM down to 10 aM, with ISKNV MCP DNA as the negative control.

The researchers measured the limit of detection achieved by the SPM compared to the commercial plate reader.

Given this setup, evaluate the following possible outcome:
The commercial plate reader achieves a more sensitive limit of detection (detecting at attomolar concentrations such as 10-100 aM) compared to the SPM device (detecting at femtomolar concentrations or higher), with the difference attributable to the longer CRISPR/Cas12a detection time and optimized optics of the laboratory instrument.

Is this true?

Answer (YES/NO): NO